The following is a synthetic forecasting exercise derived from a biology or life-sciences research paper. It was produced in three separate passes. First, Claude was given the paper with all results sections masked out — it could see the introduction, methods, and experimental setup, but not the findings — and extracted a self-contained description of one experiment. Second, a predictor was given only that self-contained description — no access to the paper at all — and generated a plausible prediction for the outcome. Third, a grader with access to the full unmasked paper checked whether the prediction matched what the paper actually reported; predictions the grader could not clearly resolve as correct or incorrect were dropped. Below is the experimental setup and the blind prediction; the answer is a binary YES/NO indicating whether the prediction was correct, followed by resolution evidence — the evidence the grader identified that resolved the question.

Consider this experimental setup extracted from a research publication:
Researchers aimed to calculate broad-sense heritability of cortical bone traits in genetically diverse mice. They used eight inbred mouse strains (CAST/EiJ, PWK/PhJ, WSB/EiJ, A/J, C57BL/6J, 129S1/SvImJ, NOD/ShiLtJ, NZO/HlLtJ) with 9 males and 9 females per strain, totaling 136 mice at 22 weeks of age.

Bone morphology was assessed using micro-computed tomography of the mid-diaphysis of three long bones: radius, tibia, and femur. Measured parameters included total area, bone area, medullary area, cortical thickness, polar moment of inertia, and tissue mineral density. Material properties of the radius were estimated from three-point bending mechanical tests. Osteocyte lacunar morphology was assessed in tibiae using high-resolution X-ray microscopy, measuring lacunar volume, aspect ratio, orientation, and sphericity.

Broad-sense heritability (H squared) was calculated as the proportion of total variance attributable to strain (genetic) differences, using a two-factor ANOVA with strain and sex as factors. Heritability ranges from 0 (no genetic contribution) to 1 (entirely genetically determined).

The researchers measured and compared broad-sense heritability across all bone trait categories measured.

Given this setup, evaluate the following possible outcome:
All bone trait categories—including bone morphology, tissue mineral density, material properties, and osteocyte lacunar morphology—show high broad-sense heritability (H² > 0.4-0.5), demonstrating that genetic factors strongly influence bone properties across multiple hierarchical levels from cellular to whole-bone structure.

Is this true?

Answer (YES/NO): NO